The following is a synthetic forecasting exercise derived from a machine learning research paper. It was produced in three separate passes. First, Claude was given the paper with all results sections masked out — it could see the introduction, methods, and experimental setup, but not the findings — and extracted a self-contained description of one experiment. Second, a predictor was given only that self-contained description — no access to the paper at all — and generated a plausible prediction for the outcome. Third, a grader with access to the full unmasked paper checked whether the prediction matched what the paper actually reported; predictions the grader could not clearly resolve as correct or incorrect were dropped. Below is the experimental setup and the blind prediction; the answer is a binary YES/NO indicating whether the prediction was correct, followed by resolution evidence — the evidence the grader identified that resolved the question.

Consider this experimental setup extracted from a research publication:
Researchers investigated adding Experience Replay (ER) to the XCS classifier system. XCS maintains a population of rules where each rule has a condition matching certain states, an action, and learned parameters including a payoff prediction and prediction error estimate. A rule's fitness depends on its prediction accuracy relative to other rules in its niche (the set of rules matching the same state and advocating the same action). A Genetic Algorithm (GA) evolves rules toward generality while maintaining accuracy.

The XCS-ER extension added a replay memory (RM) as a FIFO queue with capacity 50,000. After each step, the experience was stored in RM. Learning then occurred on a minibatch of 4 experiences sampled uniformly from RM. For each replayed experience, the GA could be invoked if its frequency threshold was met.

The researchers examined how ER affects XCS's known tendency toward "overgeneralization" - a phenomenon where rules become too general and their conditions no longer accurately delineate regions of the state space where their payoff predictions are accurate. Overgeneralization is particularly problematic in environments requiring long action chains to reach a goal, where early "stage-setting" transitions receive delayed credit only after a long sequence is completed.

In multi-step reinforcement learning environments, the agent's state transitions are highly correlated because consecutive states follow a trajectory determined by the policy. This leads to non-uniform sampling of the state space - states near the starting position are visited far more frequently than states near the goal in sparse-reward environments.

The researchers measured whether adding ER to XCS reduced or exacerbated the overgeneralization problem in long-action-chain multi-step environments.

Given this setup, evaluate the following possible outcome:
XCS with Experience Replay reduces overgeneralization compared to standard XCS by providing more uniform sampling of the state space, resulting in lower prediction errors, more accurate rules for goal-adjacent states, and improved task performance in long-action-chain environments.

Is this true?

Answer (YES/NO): NO